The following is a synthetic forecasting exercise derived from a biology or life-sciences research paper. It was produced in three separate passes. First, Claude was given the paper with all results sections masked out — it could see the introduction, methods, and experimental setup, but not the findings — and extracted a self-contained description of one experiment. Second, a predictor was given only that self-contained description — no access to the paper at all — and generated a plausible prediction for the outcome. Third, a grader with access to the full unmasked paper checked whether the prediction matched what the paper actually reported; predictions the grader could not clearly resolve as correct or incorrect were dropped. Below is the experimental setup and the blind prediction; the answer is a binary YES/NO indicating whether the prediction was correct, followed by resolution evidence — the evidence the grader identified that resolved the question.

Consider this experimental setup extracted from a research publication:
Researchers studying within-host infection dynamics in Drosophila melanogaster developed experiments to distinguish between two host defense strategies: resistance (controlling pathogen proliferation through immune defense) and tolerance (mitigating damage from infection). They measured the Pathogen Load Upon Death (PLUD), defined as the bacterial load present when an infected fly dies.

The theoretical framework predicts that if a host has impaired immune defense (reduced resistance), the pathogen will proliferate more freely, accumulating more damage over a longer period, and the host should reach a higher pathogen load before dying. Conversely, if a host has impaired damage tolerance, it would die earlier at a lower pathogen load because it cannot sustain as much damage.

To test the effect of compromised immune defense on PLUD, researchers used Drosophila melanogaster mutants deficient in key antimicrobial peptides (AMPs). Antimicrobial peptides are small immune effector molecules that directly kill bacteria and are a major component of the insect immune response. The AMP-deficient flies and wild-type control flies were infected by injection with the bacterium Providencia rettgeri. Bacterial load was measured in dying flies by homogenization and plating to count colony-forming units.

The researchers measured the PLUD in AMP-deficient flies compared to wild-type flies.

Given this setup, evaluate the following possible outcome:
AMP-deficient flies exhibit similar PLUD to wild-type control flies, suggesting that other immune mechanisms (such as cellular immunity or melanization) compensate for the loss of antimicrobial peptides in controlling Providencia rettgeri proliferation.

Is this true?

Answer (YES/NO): NO